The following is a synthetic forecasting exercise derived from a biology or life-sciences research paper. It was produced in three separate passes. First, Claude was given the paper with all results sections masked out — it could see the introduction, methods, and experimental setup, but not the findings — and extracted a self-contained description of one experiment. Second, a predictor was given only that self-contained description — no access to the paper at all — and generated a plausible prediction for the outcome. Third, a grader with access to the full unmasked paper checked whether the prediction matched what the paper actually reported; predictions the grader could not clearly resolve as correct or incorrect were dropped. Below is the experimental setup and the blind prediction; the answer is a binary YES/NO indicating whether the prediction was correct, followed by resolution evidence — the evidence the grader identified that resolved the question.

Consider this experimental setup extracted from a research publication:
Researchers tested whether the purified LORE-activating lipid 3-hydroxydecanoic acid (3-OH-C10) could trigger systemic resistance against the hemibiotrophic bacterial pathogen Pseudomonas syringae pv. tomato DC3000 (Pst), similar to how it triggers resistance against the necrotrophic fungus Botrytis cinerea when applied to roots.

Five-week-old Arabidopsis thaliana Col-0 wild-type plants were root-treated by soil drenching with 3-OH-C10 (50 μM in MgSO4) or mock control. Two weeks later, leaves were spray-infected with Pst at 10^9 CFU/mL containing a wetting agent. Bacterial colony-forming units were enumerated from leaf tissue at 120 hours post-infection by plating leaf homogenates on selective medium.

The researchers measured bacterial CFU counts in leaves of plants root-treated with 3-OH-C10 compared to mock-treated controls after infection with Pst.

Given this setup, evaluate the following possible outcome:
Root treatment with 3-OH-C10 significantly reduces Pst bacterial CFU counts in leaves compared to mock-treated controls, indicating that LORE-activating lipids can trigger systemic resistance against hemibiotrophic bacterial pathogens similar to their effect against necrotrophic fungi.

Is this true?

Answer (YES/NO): NO